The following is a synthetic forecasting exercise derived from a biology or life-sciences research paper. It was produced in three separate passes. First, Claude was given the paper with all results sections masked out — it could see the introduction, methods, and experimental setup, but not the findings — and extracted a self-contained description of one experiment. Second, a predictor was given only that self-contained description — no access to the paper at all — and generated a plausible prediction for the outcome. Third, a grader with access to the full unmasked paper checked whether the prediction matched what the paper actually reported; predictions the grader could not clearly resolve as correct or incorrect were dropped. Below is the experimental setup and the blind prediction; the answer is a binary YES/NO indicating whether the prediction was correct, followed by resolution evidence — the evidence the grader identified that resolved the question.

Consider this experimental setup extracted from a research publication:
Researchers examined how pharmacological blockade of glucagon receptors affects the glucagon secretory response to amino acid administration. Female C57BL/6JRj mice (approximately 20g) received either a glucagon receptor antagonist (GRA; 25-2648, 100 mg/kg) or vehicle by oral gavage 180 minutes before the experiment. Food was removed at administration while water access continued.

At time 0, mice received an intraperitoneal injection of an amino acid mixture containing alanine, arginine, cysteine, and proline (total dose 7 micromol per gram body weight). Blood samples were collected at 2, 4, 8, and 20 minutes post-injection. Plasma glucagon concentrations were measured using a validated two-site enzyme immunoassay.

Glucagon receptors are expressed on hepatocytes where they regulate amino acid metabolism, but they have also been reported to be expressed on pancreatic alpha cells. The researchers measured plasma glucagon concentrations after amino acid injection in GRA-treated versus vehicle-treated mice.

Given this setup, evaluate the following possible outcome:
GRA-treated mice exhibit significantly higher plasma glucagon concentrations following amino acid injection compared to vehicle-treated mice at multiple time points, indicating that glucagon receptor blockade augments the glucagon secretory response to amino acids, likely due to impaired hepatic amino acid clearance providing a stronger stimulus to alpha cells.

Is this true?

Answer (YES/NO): YES